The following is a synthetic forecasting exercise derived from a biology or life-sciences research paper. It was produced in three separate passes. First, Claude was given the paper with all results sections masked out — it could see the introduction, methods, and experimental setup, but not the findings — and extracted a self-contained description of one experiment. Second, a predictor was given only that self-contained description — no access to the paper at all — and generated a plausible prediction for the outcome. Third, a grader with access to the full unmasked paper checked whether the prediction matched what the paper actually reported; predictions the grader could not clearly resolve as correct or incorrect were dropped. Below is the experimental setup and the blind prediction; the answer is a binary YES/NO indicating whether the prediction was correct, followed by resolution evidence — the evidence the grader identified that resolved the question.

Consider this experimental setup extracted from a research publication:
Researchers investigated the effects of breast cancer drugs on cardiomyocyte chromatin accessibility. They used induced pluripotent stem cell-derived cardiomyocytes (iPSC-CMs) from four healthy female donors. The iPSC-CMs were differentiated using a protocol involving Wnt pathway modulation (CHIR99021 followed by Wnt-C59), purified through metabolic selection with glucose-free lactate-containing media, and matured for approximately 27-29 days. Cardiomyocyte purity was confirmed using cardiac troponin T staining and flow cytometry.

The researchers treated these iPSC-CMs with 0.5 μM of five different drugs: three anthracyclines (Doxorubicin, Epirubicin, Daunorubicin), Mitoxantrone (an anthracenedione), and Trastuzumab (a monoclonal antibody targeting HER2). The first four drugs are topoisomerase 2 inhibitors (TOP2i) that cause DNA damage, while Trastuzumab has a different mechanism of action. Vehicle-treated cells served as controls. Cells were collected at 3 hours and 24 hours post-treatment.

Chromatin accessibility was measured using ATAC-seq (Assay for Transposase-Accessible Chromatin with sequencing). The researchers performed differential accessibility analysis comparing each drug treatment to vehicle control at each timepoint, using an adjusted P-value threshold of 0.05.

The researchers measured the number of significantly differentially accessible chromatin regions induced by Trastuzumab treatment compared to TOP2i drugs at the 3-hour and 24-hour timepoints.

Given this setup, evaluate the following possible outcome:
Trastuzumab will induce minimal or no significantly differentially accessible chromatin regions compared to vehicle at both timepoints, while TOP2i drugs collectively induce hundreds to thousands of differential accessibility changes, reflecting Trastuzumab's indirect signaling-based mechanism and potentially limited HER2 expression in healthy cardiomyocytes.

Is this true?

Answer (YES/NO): YES